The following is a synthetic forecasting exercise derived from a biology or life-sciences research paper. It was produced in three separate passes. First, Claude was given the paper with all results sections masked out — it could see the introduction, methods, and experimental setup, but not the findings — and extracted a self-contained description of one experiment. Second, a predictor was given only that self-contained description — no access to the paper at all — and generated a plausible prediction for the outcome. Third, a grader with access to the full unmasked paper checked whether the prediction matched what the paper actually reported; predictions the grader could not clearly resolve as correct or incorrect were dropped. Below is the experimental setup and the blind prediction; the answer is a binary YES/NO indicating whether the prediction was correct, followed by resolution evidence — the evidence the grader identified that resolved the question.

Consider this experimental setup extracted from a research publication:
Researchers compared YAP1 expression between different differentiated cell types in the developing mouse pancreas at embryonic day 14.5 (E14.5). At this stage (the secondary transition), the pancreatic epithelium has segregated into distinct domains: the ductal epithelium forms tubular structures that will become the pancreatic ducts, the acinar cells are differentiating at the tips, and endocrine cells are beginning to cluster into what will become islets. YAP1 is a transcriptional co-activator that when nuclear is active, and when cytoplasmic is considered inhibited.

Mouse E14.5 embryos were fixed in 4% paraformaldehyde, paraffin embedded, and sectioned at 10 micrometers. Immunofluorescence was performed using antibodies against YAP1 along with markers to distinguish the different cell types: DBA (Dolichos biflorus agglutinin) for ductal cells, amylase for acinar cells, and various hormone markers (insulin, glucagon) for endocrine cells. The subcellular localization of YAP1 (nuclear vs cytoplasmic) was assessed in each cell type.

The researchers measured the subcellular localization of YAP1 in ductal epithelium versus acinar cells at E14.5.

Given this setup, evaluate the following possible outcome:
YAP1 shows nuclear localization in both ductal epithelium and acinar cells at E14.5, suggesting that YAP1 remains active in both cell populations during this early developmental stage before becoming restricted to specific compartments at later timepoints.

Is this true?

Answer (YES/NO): NO